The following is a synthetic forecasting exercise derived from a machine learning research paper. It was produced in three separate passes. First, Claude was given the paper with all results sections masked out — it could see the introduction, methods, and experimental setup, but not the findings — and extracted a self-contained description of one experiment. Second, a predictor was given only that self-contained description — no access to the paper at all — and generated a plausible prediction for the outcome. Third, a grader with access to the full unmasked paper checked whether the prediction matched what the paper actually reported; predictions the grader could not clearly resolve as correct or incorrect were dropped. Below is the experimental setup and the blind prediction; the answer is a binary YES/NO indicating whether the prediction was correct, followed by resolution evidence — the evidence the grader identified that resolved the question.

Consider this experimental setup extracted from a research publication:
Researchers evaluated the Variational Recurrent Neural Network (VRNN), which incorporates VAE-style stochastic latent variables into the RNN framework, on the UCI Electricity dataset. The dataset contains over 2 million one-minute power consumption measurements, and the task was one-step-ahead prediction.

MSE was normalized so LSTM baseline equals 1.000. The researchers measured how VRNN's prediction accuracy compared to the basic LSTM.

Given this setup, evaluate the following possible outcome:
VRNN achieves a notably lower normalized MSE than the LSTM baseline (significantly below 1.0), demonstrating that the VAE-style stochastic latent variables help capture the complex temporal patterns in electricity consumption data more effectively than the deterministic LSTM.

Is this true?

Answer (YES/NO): NO